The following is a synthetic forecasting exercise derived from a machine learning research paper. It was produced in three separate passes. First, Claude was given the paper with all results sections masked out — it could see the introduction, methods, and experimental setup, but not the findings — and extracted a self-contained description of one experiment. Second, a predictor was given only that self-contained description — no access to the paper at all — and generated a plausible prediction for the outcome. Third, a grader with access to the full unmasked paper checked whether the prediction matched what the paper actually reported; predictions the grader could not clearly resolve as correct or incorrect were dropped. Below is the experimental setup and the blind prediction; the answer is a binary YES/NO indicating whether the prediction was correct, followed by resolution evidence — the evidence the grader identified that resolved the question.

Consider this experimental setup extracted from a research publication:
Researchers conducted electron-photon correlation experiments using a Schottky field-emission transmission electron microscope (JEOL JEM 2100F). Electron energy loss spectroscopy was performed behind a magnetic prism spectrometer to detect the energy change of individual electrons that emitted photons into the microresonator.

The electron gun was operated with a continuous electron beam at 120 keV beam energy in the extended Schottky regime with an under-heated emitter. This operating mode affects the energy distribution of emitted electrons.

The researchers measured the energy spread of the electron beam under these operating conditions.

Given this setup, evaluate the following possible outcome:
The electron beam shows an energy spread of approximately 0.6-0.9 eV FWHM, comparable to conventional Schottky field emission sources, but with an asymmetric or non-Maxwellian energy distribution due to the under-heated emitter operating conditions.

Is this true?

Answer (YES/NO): NO